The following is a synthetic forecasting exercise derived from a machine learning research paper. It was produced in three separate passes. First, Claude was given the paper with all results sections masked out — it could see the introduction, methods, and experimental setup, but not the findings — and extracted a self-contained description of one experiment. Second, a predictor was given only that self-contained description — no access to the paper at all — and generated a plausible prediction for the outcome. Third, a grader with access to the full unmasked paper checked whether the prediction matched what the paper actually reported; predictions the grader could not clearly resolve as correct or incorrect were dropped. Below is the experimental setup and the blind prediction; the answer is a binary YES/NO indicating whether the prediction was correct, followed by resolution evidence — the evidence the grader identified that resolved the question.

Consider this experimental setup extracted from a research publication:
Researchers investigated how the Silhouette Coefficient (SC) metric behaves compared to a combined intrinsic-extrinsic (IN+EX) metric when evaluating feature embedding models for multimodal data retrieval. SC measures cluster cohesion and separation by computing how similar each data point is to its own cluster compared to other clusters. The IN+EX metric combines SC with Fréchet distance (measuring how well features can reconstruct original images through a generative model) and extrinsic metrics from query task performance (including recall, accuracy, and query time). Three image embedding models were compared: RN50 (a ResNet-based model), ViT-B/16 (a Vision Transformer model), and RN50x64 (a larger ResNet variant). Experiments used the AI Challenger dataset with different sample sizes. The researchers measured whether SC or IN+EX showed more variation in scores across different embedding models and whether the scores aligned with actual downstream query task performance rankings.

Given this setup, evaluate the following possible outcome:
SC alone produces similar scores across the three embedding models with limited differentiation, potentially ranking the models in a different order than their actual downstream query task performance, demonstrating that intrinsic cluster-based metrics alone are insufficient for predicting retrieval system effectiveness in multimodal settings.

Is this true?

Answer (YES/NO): YES